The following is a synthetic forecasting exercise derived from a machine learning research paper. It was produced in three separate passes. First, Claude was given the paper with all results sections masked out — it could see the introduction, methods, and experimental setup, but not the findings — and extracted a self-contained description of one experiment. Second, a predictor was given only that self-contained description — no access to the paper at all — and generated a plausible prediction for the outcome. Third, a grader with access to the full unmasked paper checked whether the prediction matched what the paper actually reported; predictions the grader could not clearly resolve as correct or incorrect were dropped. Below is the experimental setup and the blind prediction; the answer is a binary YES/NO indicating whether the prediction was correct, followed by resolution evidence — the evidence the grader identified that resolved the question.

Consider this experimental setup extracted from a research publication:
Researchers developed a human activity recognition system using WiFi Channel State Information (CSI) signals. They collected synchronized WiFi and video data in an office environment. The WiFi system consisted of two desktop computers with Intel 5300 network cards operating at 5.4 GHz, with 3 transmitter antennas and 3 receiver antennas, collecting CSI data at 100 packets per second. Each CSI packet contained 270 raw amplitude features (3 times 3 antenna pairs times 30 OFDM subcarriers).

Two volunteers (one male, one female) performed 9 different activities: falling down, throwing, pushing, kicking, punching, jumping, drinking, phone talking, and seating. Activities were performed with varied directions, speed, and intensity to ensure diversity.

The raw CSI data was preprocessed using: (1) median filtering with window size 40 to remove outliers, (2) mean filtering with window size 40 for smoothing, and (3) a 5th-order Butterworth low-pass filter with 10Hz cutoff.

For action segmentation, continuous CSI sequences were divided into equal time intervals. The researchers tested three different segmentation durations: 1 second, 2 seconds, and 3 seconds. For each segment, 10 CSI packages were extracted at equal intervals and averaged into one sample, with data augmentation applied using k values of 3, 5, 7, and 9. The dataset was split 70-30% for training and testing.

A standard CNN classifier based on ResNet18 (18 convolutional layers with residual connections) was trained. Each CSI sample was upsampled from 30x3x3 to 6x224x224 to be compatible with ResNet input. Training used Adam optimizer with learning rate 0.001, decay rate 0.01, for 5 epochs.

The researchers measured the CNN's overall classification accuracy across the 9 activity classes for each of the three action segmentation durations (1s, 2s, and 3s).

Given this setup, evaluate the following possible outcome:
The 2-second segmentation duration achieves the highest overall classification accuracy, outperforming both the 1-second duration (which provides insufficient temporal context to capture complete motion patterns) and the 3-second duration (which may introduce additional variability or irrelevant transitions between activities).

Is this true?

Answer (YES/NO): NO